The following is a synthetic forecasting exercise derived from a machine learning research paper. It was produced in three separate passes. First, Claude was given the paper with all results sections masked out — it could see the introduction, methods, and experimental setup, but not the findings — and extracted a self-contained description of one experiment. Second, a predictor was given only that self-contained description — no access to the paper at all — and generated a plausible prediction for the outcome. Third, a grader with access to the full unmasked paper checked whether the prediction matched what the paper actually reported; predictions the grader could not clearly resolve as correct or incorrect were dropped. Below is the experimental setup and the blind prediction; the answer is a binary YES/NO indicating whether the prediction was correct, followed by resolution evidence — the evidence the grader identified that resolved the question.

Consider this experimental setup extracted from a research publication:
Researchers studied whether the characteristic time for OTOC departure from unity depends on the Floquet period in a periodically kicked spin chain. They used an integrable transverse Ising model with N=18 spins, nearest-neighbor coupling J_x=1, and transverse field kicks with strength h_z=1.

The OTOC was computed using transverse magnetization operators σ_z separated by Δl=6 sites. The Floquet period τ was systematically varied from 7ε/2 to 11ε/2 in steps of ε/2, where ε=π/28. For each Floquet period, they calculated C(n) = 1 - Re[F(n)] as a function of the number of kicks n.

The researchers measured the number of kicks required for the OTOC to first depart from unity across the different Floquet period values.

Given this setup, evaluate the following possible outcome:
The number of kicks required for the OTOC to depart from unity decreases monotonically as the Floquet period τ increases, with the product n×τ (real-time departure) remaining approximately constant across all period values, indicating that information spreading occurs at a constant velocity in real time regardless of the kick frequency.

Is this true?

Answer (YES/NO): NO